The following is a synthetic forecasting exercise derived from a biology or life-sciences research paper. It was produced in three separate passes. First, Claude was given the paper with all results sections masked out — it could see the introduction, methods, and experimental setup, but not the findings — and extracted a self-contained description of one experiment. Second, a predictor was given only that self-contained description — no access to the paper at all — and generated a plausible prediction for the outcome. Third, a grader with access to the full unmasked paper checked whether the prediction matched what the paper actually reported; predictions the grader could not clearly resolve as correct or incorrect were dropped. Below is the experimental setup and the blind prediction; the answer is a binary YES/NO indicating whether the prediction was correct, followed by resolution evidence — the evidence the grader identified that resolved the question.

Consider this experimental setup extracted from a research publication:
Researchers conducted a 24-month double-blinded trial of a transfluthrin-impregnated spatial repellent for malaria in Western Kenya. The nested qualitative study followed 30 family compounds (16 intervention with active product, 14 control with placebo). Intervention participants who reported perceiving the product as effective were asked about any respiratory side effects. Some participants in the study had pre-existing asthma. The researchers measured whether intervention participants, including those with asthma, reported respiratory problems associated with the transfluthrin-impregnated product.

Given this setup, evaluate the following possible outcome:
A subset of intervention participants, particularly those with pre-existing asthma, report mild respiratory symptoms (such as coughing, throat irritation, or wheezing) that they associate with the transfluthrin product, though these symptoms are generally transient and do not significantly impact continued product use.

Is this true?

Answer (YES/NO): NO